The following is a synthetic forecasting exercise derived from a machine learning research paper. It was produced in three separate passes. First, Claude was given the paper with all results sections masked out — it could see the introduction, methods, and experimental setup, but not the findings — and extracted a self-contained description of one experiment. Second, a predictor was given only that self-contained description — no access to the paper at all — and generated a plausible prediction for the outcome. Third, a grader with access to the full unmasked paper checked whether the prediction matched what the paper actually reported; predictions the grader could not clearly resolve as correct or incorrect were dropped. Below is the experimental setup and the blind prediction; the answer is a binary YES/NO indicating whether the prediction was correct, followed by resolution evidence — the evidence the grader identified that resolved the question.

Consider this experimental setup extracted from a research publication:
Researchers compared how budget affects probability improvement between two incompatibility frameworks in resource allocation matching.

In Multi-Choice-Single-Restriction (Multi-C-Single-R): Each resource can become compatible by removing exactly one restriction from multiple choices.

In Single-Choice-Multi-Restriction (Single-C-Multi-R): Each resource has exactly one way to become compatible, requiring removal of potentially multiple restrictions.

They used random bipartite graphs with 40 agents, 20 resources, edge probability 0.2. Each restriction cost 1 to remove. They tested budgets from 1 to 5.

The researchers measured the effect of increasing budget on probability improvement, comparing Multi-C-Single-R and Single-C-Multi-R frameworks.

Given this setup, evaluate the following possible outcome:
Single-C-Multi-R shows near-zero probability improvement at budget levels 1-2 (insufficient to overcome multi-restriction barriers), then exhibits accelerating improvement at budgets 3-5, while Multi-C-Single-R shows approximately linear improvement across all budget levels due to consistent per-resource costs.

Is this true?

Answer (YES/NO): NO